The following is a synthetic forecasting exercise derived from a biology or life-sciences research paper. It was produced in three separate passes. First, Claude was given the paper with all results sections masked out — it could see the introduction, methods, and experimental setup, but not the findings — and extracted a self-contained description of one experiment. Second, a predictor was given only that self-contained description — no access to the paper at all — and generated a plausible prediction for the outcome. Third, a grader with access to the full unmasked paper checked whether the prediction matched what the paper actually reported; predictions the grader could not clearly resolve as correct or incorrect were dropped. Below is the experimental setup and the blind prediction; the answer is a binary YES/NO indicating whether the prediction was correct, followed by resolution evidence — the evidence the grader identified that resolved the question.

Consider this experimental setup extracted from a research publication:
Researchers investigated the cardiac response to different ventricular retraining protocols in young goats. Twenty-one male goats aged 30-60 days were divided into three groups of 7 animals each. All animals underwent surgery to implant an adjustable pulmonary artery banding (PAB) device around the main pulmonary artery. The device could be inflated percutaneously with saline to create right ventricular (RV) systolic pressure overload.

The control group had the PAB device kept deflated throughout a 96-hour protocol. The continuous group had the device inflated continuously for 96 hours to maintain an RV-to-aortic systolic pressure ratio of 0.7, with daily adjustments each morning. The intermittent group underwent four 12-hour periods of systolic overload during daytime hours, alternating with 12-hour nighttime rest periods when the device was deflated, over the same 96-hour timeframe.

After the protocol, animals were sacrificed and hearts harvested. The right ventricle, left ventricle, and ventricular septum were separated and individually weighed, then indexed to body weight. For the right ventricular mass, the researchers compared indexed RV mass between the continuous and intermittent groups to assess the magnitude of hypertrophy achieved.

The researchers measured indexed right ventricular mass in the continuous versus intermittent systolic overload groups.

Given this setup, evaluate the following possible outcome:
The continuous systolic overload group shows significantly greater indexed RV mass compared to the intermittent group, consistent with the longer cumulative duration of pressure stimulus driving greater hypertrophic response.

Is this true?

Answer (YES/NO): NO